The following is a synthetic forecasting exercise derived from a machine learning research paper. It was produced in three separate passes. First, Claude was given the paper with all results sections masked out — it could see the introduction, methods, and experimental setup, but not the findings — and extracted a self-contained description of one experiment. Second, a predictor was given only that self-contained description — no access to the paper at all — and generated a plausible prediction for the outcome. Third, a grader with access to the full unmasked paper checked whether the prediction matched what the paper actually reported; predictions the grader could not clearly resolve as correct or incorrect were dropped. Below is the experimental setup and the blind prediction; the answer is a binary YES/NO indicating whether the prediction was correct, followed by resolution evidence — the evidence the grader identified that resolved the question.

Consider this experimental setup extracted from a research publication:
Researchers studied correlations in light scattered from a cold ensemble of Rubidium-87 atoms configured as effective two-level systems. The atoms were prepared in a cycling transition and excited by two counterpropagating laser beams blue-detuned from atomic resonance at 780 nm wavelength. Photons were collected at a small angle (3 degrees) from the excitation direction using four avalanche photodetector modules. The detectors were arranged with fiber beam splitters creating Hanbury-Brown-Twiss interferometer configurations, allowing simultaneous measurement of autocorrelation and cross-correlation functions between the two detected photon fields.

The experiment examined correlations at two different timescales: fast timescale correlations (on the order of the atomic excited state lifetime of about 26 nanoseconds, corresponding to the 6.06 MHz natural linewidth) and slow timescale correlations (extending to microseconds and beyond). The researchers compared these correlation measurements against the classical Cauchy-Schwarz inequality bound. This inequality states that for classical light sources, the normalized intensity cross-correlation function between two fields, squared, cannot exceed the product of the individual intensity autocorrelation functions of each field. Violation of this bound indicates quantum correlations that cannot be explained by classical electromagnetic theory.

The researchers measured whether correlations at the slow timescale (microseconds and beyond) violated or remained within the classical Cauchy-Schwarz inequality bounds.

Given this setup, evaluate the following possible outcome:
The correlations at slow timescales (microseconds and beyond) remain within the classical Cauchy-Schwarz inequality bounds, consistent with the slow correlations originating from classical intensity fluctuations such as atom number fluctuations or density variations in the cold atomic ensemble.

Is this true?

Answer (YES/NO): YES